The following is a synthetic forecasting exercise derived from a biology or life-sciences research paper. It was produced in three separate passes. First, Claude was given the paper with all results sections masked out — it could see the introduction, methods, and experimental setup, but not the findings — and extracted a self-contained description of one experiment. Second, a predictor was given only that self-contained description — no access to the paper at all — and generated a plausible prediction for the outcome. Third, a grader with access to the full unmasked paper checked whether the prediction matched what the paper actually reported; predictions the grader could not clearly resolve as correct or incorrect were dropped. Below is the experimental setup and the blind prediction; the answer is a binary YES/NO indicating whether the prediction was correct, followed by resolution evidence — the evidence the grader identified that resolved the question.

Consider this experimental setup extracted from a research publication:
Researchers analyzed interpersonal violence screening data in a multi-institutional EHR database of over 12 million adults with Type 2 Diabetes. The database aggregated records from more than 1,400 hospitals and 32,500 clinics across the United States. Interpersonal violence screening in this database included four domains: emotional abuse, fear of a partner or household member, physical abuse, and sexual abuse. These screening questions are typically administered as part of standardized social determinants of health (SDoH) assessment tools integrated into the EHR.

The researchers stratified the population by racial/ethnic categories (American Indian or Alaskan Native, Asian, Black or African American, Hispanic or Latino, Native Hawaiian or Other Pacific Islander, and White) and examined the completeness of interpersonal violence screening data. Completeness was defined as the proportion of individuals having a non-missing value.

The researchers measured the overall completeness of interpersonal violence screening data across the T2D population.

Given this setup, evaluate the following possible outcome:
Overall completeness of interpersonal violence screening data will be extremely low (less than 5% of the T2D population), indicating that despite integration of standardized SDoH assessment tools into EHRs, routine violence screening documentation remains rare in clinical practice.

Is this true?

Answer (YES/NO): NO